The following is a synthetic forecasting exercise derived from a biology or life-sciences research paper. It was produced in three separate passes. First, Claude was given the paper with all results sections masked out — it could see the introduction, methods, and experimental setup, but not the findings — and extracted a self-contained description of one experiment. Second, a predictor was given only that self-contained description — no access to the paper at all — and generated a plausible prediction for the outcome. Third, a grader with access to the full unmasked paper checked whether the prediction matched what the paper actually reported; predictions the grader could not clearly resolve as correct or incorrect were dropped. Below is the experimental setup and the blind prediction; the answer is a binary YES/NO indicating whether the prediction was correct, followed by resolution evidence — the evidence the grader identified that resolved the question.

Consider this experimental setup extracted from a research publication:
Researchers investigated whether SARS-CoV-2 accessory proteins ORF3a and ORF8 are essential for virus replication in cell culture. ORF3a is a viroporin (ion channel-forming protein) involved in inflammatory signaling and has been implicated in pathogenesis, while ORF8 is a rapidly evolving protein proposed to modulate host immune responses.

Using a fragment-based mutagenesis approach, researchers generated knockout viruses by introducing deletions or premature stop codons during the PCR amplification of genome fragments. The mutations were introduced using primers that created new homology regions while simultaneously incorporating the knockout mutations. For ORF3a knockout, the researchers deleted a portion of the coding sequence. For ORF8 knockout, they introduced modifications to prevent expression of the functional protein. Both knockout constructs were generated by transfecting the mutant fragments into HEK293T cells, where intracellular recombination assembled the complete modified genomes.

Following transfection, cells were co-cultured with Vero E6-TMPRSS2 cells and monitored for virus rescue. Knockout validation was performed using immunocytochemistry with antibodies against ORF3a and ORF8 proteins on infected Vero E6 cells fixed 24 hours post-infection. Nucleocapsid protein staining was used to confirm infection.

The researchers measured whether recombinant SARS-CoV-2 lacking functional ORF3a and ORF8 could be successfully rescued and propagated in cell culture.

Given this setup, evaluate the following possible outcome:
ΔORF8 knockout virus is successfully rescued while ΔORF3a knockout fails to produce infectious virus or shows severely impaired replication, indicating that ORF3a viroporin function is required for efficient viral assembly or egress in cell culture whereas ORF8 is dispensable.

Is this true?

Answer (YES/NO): NO